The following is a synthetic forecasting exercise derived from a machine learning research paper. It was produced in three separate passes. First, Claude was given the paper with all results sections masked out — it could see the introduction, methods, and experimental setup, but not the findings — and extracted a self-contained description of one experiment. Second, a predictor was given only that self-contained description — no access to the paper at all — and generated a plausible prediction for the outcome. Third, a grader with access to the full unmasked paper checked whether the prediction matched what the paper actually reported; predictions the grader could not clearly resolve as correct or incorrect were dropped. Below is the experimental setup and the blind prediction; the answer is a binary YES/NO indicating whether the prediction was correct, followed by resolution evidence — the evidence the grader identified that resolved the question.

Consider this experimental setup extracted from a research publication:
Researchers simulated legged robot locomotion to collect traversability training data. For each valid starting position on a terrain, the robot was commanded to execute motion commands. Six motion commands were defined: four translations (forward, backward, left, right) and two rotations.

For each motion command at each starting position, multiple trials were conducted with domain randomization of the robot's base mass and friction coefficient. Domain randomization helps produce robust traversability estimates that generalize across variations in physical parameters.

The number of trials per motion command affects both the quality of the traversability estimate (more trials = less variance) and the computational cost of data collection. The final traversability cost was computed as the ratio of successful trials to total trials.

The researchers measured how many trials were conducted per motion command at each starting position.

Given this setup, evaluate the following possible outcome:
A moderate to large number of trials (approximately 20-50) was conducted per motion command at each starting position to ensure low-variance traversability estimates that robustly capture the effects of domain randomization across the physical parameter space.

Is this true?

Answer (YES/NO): NO